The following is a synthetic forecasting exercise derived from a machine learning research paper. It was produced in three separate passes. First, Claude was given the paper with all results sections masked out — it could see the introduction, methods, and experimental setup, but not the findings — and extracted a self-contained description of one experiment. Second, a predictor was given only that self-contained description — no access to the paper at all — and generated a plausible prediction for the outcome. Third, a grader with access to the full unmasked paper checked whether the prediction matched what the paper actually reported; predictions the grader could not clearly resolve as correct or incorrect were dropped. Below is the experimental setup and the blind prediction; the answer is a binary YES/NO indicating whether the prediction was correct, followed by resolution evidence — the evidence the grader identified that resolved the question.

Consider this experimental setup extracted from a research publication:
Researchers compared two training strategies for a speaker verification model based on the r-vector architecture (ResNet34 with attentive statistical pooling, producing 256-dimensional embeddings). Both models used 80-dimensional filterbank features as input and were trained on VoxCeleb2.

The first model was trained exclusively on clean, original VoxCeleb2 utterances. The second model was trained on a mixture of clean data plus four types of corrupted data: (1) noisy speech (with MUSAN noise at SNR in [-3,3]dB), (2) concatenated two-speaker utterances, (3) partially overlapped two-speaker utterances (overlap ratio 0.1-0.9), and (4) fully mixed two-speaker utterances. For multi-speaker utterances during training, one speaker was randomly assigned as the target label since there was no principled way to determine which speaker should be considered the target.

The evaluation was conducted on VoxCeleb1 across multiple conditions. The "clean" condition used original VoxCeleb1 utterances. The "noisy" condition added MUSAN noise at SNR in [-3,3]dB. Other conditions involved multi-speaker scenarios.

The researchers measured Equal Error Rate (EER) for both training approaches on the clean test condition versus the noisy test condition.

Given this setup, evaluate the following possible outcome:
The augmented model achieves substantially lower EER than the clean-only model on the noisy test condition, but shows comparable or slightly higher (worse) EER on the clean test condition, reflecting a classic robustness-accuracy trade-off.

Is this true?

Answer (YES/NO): NO